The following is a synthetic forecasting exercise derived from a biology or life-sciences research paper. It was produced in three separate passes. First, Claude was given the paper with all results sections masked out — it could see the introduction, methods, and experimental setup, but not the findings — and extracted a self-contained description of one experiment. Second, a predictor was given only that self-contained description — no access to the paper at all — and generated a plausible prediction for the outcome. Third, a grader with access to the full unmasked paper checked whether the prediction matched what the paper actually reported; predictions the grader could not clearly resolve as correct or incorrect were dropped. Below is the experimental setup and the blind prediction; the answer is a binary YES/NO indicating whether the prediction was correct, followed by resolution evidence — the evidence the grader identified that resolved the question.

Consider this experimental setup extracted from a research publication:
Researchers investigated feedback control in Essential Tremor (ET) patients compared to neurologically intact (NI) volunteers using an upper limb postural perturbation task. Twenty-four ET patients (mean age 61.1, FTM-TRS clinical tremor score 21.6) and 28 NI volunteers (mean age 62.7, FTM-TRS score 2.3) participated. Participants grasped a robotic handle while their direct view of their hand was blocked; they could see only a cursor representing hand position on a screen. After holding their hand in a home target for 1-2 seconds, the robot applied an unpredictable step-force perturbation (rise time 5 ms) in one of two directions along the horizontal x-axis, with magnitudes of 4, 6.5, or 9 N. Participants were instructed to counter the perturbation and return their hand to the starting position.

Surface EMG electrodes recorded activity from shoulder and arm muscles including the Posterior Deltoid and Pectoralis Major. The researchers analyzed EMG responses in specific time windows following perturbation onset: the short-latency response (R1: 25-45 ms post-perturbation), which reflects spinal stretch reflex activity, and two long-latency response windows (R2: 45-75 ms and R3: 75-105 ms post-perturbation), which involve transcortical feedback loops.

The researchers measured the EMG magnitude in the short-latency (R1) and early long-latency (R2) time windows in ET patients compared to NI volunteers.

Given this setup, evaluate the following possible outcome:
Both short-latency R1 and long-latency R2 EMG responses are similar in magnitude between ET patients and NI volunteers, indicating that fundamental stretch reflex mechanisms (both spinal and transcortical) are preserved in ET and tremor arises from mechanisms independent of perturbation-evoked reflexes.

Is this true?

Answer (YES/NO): NO